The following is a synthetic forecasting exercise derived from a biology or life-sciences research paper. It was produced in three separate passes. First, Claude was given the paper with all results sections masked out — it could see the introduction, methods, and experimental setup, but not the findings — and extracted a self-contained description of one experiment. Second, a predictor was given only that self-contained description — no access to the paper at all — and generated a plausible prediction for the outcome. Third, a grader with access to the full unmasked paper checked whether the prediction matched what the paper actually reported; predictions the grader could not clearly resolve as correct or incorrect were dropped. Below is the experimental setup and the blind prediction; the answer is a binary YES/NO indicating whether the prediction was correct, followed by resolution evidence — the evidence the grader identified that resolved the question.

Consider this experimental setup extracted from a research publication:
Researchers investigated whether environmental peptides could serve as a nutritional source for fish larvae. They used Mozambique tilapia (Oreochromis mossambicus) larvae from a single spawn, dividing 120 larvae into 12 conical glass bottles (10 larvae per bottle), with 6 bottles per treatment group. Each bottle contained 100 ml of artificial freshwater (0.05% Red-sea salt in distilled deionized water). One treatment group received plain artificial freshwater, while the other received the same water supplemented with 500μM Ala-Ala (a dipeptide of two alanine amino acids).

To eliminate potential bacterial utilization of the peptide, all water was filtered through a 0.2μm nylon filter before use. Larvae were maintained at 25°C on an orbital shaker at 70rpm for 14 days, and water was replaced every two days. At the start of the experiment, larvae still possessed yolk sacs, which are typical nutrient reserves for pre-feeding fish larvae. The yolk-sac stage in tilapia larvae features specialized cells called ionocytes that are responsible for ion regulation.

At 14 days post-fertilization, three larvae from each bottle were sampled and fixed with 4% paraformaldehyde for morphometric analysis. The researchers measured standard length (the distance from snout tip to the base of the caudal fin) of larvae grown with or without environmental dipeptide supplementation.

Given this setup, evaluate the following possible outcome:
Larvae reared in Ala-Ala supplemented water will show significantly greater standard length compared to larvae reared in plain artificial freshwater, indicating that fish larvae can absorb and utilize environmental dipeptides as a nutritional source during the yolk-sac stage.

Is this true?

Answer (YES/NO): NO